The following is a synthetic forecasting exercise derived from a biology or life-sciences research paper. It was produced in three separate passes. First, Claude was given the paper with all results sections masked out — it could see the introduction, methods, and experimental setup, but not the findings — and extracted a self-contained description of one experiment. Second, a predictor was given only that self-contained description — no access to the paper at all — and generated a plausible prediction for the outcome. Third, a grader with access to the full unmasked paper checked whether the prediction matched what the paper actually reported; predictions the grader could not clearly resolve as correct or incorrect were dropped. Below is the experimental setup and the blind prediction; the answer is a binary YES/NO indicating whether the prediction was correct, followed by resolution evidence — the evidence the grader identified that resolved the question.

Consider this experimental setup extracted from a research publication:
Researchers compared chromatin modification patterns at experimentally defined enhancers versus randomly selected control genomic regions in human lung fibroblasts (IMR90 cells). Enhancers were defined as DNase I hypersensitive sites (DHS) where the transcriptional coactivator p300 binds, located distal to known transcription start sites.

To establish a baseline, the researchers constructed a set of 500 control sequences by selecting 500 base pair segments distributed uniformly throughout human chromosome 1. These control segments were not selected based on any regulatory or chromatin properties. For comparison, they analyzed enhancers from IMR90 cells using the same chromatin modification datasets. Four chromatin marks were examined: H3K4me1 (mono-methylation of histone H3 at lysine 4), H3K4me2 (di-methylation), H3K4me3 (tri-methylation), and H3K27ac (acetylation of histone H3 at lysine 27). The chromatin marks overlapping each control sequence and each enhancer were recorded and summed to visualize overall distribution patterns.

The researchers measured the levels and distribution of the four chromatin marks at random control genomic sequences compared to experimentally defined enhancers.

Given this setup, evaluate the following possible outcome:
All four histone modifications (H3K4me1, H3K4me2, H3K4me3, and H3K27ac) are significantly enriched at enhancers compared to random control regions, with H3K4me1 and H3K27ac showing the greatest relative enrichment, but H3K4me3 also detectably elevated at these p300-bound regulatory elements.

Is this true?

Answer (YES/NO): NO